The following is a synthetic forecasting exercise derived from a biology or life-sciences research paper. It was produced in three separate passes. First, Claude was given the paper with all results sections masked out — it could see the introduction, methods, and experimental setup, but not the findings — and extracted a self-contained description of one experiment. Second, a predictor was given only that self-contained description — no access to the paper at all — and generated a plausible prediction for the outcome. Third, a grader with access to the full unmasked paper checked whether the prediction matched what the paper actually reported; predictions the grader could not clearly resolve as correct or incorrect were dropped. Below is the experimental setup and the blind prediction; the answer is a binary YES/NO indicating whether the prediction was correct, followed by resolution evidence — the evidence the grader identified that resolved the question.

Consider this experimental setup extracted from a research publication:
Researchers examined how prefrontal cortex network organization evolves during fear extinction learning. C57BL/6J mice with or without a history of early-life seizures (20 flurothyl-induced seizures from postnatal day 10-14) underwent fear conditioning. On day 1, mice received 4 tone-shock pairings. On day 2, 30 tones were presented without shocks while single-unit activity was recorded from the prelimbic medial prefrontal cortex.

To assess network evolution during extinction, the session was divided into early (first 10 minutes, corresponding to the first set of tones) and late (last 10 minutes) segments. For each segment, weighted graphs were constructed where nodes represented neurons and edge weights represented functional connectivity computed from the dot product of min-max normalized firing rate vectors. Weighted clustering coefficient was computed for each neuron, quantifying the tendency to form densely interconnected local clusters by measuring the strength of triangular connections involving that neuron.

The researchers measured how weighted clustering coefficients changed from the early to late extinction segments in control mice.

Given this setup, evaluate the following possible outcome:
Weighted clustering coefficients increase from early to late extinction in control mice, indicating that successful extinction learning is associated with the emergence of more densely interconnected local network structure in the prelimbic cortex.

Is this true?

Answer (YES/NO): YES